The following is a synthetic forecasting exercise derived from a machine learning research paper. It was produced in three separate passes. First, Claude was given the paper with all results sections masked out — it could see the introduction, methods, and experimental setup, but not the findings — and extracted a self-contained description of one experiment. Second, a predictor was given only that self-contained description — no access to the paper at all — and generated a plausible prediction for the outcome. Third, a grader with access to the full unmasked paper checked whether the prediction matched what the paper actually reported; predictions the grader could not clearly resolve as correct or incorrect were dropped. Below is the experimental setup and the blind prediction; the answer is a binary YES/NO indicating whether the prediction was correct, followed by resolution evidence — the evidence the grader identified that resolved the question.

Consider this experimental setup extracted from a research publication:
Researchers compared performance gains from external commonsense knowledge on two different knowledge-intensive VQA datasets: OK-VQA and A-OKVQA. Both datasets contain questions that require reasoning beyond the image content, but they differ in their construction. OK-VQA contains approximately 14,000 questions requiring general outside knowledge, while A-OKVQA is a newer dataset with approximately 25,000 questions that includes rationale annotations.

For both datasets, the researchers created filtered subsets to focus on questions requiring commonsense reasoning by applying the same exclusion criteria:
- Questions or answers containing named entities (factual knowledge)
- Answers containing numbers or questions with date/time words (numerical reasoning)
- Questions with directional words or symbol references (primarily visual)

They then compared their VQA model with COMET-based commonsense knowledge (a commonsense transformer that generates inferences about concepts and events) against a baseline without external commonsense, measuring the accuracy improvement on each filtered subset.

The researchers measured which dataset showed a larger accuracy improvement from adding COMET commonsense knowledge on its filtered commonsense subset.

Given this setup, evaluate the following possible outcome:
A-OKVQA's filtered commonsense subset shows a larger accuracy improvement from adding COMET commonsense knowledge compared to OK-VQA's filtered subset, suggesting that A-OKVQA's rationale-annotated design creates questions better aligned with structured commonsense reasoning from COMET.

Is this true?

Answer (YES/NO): YES